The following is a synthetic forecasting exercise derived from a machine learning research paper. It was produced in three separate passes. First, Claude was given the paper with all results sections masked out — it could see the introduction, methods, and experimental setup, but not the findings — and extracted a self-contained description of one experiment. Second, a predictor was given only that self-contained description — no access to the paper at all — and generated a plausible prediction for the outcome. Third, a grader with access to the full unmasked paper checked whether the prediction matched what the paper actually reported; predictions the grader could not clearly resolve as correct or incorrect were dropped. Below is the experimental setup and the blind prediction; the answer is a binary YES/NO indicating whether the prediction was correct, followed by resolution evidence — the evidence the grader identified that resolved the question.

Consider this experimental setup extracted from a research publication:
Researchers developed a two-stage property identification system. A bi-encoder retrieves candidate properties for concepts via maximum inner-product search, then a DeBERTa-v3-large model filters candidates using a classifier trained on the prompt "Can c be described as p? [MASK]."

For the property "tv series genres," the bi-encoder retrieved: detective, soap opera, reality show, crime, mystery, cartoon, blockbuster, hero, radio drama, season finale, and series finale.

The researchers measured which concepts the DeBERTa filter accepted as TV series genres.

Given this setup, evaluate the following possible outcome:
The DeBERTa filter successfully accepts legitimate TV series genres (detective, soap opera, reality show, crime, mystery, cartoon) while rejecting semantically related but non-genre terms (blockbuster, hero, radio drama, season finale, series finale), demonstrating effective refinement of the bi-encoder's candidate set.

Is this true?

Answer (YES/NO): YES